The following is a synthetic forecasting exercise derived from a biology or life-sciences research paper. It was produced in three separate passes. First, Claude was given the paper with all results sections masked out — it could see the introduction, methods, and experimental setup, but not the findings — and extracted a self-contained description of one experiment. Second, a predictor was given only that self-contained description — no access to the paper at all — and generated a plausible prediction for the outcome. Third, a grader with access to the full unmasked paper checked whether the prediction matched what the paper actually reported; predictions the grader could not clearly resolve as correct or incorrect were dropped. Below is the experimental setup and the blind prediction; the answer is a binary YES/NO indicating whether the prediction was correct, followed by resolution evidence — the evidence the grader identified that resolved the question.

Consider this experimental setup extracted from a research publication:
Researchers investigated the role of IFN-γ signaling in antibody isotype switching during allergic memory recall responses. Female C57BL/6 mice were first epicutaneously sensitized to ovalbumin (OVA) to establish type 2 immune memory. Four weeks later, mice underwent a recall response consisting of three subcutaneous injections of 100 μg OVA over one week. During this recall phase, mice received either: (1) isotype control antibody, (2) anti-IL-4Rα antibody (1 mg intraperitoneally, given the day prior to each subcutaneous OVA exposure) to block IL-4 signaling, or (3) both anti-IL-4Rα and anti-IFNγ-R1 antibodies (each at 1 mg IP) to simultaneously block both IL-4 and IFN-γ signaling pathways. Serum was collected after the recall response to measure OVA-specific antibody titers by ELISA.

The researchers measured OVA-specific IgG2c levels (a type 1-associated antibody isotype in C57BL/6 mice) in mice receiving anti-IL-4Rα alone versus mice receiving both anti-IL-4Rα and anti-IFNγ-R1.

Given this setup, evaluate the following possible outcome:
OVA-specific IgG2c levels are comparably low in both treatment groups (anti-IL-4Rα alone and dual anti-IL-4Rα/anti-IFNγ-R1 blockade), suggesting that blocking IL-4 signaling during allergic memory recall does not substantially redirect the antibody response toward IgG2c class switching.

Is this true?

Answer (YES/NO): NO